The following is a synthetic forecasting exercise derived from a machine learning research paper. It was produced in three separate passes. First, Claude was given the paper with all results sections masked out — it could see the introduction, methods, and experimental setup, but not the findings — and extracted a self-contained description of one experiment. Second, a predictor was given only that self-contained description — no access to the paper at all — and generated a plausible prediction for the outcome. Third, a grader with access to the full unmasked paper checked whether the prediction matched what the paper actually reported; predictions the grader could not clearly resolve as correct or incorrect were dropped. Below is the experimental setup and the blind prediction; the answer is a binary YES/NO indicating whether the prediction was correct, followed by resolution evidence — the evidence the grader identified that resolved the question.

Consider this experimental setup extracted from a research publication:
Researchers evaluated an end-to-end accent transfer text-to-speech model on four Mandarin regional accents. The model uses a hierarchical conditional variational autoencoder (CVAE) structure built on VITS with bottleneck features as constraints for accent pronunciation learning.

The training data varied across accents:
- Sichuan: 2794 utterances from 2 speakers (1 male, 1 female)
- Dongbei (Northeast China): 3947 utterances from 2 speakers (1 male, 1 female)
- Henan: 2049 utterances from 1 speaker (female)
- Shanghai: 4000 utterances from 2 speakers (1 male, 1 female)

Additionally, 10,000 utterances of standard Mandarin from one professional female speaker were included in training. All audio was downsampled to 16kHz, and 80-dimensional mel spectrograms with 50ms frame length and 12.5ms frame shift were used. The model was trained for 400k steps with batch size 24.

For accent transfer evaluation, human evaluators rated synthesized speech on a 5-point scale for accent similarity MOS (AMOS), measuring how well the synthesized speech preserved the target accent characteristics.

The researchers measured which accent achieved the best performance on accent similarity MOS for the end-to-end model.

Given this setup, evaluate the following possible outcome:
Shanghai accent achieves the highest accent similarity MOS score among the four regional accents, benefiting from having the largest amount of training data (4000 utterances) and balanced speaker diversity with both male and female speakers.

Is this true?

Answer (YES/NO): NO